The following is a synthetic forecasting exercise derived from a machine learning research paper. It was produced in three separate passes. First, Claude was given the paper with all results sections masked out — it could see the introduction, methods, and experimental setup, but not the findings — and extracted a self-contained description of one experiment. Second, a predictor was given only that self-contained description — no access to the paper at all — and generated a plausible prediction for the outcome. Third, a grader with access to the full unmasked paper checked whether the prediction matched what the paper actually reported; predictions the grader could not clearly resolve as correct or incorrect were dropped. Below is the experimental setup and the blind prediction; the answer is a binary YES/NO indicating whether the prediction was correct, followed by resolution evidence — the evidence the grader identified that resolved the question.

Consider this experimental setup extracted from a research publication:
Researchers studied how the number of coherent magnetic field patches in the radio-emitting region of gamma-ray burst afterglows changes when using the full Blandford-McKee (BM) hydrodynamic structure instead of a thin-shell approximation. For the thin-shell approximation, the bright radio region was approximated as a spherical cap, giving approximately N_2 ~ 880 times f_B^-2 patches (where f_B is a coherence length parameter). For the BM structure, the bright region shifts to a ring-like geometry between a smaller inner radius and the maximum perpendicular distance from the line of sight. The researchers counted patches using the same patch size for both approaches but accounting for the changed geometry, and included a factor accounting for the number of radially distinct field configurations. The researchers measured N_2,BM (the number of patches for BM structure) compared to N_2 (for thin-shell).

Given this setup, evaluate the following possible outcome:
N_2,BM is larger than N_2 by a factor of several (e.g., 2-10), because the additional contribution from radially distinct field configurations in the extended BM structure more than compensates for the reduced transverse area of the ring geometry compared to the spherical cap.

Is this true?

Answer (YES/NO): NO